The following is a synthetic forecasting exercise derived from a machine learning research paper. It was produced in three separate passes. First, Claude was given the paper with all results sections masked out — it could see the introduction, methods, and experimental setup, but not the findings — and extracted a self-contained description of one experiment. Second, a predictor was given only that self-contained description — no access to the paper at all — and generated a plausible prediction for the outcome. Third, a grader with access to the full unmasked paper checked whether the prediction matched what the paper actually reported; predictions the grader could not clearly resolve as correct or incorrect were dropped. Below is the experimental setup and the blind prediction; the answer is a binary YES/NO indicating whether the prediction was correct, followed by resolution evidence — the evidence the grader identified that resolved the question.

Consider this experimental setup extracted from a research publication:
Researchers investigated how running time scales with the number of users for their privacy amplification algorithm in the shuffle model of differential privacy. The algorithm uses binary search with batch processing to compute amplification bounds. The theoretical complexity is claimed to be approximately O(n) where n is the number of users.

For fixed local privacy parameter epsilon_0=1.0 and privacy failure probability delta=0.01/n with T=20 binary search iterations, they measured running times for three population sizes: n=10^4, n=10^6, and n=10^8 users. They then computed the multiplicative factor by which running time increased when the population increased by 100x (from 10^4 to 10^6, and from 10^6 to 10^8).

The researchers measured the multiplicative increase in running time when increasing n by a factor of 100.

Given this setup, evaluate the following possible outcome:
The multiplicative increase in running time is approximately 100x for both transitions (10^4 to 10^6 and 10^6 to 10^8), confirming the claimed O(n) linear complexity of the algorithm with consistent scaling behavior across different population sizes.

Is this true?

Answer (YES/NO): NO